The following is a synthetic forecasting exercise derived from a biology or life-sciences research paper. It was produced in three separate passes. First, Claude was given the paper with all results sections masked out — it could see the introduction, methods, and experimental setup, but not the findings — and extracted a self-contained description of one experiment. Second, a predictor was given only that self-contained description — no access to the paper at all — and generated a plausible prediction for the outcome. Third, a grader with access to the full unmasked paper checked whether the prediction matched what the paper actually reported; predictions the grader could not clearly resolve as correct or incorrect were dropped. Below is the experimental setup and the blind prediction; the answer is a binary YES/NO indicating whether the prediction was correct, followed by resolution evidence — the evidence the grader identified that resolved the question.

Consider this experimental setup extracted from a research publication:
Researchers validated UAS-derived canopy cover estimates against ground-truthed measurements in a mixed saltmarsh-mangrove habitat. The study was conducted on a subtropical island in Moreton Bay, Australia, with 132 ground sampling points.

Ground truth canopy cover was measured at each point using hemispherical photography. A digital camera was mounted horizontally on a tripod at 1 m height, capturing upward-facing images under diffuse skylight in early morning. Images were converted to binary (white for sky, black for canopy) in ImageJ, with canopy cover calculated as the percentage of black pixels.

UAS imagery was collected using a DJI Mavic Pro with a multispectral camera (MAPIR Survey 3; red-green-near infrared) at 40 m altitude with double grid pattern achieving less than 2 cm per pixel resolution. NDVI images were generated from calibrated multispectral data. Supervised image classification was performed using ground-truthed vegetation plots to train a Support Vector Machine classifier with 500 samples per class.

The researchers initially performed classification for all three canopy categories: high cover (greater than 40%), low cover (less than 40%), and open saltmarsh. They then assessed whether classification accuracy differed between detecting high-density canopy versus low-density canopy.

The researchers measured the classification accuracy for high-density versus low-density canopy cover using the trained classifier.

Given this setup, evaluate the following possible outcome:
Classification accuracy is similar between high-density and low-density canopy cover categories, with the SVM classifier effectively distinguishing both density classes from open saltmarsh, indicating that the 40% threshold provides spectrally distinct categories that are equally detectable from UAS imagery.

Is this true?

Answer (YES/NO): NO